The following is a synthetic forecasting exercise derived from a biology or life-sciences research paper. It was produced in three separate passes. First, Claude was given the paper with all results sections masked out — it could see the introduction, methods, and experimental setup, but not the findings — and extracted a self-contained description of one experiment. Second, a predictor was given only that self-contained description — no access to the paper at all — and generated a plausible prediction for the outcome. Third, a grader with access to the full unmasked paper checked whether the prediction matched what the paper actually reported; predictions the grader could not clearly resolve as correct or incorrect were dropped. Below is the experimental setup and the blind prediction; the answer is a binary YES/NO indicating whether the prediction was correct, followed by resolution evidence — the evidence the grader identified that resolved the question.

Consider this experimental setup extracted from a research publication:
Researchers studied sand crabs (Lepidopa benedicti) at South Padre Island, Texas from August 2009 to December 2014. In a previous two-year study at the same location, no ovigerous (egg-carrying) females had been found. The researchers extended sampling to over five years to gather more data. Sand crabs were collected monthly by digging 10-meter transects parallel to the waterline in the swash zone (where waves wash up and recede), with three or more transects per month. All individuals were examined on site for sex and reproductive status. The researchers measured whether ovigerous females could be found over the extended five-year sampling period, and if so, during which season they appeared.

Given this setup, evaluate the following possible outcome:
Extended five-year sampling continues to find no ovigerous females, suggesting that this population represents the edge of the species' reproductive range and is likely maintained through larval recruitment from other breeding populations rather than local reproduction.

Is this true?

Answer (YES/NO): NO